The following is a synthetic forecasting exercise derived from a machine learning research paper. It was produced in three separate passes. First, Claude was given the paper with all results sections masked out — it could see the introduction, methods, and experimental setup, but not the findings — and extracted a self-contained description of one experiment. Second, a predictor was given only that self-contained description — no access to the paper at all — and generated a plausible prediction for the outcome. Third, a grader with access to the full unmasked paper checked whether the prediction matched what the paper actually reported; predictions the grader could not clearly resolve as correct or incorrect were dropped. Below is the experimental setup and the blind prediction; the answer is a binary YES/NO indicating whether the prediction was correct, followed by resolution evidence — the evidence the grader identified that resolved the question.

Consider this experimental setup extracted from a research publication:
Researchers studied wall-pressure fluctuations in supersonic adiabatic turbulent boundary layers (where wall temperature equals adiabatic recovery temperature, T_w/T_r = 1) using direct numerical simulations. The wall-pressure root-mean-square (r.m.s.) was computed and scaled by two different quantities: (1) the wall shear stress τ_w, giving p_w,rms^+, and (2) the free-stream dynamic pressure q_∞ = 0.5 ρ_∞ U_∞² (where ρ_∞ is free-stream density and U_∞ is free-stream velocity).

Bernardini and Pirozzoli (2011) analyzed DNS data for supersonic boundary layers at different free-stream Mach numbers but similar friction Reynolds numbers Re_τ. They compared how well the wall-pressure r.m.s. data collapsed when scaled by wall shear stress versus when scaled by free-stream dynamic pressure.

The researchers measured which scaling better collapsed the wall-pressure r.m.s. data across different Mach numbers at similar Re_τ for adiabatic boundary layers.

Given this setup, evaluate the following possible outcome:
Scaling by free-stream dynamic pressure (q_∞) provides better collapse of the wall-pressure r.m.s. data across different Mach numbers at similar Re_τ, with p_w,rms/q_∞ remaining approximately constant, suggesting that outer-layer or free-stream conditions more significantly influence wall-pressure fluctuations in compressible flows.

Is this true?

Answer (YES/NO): NO